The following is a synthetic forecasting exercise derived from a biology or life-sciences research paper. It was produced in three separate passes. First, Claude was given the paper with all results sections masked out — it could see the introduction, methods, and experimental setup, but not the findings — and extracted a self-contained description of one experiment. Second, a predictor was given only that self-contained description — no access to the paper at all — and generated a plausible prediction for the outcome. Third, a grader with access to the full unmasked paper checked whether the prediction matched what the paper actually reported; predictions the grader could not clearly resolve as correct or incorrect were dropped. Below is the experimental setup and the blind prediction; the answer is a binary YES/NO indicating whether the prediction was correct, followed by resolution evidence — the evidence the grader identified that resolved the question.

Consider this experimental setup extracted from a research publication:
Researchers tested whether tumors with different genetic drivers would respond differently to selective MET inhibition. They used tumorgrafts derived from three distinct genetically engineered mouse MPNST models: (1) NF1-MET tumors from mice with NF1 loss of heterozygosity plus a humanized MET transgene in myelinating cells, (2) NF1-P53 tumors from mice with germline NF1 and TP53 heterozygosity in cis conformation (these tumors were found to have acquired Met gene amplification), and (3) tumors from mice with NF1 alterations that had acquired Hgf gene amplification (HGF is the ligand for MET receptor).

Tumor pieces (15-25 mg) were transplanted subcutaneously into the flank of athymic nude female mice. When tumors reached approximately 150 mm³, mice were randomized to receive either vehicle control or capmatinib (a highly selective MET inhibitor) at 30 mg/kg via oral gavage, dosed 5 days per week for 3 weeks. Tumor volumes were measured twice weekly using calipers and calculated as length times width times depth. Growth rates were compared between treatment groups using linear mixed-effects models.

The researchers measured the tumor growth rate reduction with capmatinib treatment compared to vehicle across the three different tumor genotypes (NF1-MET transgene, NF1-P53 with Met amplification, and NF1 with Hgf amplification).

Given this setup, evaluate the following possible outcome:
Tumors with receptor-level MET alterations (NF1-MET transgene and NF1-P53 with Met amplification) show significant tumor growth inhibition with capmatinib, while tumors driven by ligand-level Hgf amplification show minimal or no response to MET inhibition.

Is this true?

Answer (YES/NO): NO